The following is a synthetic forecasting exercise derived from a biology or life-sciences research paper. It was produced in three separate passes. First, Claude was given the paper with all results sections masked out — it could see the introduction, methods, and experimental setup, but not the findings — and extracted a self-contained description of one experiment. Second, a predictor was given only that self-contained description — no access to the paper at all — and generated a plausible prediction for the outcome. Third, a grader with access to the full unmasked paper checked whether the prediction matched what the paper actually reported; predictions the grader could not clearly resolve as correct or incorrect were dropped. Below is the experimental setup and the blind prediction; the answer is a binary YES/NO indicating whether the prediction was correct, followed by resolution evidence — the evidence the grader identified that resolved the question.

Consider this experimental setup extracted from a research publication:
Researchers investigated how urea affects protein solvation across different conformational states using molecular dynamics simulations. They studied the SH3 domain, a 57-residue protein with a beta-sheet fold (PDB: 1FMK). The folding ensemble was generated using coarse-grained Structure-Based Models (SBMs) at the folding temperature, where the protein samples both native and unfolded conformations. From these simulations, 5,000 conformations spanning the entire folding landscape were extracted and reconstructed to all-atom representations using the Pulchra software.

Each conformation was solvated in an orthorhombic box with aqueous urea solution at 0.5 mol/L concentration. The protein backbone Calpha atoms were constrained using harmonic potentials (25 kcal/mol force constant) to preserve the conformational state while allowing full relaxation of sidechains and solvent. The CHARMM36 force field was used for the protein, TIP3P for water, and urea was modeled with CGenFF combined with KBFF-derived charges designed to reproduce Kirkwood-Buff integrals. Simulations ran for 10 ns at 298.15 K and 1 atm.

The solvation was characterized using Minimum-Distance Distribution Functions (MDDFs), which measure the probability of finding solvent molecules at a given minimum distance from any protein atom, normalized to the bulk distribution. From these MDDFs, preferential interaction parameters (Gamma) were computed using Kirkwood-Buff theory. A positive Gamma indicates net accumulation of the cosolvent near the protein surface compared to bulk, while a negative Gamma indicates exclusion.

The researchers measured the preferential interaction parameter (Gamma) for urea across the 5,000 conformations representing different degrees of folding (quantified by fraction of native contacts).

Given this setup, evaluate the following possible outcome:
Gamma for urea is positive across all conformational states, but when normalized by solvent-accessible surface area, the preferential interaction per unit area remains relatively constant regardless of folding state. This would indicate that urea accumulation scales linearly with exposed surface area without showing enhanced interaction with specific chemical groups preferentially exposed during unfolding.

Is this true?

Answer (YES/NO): NO